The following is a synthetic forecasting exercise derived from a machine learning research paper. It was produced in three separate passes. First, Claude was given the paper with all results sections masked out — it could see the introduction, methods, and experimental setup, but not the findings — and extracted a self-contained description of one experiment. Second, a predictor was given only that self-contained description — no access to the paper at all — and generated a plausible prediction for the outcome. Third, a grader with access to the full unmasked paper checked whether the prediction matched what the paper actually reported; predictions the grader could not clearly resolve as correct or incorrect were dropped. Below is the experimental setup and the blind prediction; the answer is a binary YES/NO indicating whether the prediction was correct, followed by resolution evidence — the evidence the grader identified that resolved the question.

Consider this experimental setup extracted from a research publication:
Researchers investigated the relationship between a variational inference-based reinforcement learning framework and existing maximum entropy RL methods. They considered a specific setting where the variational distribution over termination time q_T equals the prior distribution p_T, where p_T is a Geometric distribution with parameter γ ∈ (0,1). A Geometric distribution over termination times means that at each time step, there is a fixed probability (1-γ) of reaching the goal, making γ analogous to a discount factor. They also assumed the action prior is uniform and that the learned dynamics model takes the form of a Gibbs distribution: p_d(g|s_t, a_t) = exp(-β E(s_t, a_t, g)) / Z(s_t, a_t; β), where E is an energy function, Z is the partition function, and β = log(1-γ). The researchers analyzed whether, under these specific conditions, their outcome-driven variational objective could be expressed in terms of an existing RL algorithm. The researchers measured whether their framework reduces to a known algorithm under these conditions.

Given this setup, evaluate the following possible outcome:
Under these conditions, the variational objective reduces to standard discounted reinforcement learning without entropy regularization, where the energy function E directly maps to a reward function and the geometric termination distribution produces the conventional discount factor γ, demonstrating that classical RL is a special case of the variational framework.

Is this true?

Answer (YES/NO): NO